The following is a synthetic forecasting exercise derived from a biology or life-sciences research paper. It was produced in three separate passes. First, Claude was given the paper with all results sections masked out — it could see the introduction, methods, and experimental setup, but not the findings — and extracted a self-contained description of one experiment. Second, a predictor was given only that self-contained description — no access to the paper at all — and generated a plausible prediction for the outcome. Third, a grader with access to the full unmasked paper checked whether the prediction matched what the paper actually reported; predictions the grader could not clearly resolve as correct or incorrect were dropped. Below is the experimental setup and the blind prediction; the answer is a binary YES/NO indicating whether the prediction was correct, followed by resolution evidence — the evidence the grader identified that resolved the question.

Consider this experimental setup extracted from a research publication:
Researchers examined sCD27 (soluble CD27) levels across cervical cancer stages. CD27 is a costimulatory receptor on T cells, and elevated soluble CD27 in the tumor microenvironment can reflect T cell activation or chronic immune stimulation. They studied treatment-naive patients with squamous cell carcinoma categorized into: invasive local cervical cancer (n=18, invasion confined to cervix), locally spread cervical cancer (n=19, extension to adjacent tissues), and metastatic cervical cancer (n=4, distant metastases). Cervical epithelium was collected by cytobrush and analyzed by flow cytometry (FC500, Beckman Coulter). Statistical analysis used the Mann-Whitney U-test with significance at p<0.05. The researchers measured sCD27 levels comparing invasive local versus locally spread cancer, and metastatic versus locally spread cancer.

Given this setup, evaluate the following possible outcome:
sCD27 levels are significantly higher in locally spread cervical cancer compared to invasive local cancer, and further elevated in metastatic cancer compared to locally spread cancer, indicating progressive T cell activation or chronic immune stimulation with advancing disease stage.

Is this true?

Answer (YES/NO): NO